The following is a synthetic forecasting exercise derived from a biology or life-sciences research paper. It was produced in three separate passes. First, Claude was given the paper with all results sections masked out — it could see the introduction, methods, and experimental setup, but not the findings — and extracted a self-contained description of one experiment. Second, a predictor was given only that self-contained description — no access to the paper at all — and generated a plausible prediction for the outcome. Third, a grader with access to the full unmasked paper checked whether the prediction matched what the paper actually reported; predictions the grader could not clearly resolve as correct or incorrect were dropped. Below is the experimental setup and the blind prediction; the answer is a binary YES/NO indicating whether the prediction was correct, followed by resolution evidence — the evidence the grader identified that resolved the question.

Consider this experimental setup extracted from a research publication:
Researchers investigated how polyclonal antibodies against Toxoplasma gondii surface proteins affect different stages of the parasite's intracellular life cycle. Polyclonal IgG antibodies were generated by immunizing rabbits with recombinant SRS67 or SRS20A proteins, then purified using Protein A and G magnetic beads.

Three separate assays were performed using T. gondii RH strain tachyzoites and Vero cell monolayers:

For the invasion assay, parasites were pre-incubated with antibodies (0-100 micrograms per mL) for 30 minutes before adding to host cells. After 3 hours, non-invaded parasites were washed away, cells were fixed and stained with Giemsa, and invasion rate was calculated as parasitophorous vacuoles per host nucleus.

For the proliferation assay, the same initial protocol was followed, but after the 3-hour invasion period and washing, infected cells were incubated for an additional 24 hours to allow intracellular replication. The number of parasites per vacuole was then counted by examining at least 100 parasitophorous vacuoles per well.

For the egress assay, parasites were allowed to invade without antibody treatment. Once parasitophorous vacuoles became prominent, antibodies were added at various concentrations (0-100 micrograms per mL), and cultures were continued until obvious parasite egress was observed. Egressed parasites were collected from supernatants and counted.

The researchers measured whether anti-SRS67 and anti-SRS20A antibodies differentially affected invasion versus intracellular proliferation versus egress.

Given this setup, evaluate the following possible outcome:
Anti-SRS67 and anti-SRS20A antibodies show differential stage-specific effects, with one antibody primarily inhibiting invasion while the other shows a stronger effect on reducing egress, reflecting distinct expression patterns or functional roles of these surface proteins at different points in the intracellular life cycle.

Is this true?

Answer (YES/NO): NO